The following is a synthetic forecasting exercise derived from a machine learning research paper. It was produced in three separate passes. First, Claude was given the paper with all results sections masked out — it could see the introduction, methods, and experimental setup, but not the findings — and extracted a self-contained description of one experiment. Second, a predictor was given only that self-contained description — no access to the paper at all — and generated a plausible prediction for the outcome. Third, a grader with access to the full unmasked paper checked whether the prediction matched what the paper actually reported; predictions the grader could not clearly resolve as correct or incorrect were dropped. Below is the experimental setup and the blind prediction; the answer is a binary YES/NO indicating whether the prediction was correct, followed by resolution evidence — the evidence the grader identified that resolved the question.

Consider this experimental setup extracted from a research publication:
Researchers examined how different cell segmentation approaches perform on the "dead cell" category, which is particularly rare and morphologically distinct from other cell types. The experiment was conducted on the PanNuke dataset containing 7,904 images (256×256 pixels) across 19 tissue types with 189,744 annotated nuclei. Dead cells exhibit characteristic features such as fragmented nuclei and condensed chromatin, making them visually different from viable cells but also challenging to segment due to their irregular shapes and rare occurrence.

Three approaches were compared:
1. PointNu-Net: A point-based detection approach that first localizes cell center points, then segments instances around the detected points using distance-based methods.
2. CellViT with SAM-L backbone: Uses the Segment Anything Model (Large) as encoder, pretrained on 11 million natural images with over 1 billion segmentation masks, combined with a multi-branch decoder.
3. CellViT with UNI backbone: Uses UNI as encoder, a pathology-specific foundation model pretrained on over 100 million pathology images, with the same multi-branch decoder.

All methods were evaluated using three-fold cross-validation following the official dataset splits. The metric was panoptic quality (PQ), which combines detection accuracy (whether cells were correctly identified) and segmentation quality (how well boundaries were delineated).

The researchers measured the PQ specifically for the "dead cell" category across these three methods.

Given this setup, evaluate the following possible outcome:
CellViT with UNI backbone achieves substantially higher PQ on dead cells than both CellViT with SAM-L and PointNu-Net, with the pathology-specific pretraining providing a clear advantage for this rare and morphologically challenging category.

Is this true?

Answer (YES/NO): YES